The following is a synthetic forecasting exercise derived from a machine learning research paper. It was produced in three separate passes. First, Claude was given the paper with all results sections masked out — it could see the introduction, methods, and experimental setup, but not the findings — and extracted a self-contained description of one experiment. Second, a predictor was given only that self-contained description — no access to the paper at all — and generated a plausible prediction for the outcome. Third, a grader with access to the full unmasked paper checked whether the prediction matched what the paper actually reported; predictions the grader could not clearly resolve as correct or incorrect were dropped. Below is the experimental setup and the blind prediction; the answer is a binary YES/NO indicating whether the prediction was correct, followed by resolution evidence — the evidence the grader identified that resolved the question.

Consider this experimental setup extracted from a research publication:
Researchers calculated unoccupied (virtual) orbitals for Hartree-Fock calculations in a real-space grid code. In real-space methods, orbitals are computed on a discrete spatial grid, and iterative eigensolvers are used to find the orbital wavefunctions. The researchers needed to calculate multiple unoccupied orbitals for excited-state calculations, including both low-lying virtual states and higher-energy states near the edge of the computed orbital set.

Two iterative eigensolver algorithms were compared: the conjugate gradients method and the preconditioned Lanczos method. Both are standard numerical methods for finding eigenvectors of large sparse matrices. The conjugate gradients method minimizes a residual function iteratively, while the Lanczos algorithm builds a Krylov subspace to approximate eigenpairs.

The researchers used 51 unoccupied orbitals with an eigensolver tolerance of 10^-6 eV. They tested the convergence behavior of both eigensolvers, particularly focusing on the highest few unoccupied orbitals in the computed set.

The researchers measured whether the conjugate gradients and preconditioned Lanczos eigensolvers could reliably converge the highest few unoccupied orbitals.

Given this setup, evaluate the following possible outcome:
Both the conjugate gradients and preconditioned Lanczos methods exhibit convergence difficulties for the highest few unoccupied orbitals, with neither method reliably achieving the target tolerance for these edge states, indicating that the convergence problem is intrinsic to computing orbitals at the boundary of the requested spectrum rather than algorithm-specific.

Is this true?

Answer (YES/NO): NO